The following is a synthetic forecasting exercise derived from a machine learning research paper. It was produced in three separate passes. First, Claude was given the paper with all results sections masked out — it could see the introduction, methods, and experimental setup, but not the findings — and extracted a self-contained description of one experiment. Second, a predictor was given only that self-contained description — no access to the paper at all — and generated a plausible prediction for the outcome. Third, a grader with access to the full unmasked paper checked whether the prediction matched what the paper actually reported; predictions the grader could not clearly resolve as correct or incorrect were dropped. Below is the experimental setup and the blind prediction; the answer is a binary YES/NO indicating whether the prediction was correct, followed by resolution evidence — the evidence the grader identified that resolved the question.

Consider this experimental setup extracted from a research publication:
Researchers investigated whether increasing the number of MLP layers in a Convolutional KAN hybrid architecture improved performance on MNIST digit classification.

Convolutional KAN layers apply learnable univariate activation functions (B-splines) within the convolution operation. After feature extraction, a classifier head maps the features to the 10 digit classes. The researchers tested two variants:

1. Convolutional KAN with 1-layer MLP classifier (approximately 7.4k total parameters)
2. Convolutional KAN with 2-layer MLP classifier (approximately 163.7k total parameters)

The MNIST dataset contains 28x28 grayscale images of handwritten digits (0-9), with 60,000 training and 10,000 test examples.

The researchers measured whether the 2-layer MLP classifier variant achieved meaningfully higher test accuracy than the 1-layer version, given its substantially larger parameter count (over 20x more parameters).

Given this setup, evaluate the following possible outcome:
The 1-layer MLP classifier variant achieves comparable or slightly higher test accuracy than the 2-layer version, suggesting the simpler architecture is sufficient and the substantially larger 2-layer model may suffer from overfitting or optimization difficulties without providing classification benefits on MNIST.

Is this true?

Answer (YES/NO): NO